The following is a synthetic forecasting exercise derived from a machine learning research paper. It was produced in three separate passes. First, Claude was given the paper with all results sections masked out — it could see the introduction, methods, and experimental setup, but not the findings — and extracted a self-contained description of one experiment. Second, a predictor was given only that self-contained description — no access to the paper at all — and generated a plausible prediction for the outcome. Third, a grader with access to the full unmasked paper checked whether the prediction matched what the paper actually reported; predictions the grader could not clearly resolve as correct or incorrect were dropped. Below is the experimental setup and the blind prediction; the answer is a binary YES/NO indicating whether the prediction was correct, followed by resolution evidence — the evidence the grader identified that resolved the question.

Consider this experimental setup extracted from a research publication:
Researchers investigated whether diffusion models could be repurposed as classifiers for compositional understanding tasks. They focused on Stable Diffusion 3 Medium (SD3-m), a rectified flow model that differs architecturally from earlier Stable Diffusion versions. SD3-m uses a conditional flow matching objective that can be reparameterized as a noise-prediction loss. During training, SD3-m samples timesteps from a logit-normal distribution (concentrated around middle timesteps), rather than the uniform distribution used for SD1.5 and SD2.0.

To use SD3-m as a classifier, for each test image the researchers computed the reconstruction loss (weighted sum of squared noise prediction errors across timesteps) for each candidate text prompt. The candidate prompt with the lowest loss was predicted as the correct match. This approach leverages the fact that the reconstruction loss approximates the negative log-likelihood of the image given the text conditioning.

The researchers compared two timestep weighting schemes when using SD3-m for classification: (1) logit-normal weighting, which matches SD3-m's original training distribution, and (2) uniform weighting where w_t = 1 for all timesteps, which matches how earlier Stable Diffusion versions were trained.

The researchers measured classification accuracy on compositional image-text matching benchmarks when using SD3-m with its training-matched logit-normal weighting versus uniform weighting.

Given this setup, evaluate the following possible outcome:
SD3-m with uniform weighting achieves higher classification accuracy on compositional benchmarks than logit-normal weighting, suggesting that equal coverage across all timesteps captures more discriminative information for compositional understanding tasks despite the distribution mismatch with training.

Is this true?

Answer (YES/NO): YES